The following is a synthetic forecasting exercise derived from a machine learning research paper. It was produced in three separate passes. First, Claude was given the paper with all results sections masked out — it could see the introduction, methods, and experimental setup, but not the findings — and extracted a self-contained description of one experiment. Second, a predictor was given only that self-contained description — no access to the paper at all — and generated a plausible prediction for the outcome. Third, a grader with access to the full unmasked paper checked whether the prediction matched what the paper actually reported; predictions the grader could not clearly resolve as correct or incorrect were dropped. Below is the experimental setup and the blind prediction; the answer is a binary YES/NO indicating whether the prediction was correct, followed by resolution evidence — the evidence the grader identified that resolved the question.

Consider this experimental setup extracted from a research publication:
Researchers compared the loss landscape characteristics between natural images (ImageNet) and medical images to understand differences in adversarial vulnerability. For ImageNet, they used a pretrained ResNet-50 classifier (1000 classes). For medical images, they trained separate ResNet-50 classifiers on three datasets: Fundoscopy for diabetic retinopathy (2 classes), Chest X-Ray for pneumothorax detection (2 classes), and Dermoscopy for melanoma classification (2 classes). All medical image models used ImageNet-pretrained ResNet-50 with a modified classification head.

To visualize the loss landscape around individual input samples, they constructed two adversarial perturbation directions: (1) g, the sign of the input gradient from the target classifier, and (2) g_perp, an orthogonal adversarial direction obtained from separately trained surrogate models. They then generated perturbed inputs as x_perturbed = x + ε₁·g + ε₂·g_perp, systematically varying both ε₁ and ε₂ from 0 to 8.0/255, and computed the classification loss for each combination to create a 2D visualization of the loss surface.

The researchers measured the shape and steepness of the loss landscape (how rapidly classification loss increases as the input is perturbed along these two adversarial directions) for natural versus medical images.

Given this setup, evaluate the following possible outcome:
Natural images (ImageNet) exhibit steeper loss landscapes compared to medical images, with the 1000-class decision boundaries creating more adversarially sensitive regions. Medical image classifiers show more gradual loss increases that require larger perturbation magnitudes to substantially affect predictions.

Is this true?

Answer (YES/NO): NO